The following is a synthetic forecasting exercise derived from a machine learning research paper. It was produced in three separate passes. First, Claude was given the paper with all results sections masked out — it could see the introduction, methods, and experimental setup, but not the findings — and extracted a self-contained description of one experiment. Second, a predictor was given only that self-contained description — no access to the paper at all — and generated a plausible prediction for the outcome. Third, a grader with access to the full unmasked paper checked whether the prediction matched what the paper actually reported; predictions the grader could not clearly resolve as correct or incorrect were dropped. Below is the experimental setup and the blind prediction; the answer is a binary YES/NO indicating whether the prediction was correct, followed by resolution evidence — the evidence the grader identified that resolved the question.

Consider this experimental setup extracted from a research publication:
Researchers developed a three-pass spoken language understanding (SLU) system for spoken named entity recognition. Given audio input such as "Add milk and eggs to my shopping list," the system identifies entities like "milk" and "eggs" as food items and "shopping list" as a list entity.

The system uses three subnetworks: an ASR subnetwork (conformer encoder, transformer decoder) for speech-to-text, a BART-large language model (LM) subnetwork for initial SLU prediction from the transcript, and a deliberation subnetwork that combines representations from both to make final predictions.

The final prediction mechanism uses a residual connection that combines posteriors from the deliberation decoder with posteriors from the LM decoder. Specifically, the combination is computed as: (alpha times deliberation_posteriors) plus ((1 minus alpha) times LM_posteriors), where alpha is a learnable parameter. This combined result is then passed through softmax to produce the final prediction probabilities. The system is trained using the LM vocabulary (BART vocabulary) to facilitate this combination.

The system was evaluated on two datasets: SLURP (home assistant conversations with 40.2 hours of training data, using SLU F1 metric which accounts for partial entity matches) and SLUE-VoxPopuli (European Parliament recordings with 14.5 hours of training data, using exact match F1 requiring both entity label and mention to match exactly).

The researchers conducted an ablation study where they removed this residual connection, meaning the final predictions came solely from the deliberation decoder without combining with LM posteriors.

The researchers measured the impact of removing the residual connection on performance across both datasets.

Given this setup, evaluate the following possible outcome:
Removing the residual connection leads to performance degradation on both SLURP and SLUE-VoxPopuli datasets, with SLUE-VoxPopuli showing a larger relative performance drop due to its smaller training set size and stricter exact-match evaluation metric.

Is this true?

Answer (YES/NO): YES